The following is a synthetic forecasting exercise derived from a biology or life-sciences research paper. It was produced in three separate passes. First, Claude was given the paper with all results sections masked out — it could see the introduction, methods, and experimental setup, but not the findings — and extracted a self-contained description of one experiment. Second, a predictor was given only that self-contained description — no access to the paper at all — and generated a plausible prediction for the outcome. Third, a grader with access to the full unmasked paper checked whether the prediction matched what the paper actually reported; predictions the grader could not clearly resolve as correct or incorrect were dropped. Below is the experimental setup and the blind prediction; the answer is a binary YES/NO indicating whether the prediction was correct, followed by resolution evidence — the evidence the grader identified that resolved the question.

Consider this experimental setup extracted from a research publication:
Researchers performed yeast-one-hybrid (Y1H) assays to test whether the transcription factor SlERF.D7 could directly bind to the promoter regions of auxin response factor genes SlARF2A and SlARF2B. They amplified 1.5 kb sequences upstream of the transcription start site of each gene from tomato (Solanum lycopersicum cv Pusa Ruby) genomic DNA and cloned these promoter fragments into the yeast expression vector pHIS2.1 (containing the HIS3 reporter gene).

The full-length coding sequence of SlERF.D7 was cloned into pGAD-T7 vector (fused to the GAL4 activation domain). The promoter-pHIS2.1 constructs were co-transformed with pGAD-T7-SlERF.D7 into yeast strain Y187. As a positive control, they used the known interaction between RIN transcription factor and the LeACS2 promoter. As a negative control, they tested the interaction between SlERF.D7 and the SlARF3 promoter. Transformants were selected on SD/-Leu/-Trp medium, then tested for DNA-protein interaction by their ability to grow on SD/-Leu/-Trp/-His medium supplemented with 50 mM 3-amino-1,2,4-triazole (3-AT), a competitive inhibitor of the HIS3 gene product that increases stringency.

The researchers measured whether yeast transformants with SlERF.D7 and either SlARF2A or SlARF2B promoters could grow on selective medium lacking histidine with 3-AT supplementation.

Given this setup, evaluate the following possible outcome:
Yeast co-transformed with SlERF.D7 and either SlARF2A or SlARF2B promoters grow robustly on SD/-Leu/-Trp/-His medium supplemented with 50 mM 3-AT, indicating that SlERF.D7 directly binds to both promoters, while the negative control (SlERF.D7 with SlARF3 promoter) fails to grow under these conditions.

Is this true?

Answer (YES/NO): NO